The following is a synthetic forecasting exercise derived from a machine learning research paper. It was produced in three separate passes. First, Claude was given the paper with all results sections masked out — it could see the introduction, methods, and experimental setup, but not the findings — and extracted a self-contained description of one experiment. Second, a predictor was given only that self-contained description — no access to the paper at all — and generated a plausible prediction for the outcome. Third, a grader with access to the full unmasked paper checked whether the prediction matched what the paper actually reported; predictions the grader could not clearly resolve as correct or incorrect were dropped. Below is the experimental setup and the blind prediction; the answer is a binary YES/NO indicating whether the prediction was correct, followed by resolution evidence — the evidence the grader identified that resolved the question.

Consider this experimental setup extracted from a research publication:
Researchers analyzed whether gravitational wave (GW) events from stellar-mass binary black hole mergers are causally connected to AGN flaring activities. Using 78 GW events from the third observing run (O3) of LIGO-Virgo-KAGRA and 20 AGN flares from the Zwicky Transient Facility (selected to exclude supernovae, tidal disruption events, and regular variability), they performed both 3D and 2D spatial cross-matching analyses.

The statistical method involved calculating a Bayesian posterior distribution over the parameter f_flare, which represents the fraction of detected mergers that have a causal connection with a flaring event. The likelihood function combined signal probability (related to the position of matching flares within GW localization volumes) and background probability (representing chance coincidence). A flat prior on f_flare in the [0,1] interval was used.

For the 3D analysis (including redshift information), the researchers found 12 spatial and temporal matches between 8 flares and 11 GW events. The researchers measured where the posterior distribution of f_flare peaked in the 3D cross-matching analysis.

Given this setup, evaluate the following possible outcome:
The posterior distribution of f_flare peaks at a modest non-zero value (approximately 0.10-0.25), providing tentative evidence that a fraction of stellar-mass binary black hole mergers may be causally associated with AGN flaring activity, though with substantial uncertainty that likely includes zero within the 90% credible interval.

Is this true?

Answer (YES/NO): NO